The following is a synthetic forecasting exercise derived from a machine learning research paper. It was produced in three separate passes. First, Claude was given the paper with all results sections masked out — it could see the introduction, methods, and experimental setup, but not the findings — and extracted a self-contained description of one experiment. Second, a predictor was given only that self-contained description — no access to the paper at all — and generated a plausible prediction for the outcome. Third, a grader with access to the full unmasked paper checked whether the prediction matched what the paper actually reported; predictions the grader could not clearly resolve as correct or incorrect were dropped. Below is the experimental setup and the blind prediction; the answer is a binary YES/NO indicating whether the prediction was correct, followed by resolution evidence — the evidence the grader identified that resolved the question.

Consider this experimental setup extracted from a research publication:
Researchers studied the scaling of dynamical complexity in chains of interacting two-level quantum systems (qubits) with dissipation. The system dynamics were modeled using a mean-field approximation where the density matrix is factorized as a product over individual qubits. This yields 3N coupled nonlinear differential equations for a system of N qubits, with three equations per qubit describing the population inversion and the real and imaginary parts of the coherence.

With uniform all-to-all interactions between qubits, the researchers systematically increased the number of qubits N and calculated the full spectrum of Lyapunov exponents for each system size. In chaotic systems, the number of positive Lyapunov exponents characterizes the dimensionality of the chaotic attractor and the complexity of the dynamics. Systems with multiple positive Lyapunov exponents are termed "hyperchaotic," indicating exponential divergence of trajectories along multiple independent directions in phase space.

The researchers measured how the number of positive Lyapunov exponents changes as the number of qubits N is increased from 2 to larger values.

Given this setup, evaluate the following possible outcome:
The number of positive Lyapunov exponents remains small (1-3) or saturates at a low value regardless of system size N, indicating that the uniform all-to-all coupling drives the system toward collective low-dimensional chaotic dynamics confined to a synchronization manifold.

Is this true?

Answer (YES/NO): NO